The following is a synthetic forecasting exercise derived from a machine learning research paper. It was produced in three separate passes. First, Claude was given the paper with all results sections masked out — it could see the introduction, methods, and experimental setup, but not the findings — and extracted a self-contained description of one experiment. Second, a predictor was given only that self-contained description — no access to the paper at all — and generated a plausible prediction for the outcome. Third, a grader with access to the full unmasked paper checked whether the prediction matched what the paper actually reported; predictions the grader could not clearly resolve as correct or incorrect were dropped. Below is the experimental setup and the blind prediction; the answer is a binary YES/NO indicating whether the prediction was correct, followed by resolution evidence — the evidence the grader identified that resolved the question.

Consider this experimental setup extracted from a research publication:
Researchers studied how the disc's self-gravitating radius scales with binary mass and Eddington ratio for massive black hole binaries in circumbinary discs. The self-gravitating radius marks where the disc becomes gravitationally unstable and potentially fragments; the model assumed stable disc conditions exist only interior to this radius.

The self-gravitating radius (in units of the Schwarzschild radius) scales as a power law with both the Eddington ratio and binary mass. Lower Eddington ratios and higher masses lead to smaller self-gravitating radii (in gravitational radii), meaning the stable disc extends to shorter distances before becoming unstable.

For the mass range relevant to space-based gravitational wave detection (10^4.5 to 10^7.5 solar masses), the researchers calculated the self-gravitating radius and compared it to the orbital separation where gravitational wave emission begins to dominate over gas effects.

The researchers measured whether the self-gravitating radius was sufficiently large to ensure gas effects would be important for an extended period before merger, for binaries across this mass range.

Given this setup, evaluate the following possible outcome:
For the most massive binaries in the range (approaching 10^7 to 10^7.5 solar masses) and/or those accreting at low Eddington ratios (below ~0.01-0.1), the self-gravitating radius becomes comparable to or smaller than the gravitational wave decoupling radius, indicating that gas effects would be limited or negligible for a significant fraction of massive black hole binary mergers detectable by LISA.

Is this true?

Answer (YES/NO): NO